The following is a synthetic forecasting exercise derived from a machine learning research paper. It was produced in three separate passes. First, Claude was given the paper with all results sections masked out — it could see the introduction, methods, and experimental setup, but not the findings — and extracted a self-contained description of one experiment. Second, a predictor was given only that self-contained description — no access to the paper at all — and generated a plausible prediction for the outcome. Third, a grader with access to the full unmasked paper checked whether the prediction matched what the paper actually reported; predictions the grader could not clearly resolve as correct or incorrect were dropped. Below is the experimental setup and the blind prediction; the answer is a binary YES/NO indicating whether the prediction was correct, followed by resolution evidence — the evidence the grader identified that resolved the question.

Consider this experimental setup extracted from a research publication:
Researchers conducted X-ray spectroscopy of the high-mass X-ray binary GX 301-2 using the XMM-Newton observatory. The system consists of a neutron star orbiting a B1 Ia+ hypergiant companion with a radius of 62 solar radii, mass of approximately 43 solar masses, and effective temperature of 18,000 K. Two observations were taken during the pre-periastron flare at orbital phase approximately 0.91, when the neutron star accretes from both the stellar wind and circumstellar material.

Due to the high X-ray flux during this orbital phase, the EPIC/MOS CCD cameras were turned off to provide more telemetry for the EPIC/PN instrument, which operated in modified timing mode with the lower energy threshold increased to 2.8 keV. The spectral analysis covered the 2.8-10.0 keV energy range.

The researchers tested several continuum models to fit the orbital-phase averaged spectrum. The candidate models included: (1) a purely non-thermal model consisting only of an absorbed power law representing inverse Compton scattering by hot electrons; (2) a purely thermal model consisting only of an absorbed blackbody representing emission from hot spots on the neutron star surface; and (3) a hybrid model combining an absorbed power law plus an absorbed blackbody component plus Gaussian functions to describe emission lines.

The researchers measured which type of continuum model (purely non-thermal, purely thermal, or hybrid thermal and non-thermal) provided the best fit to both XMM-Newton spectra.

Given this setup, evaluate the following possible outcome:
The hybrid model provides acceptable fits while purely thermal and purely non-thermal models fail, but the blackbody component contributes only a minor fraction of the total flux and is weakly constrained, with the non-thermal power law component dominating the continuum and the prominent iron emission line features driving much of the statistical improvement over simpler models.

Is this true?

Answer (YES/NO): NO